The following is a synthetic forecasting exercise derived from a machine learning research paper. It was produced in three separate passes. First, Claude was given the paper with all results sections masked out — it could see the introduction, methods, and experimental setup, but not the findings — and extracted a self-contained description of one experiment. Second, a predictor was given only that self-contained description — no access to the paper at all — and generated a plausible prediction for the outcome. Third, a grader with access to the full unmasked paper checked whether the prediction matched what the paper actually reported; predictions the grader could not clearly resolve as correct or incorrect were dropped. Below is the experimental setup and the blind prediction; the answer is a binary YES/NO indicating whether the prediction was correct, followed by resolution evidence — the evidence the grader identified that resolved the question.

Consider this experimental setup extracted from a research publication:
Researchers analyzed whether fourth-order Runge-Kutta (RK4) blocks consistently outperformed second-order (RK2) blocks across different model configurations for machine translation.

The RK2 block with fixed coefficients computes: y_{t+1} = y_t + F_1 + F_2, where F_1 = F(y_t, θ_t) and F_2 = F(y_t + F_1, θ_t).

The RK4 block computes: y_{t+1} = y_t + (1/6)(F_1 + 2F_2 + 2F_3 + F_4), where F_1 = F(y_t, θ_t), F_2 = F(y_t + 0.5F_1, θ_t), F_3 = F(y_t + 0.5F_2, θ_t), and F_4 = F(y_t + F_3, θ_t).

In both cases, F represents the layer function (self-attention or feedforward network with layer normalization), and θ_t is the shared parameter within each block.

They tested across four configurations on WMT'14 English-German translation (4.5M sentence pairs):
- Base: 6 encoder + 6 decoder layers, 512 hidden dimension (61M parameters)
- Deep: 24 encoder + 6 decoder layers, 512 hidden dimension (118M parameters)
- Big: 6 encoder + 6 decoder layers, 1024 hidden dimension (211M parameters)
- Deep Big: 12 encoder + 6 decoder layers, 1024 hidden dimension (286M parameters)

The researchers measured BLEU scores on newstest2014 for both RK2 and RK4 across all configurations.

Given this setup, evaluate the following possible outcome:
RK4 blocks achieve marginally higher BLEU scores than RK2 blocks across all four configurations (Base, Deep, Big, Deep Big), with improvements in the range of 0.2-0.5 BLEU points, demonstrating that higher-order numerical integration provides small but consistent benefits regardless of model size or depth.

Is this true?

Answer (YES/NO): NO